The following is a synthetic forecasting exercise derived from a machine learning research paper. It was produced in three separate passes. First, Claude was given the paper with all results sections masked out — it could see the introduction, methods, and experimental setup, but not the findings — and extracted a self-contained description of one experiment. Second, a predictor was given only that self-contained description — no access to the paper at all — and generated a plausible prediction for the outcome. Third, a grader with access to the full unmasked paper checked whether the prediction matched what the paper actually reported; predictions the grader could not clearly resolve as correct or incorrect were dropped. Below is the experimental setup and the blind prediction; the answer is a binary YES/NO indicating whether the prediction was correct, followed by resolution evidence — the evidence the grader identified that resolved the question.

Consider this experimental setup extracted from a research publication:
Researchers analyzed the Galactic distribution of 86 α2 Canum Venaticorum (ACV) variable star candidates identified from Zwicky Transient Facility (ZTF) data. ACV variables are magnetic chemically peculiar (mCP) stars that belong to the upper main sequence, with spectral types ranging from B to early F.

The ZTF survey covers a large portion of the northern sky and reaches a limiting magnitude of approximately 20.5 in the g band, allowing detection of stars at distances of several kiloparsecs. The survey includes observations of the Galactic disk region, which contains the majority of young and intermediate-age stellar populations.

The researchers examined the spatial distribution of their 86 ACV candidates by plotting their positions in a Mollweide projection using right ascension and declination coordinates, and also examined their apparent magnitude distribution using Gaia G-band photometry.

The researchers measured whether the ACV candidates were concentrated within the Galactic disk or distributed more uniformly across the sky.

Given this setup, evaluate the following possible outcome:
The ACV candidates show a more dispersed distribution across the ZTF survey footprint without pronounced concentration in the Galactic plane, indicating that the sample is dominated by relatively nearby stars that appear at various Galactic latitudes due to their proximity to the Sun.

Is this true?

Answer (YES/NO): NO